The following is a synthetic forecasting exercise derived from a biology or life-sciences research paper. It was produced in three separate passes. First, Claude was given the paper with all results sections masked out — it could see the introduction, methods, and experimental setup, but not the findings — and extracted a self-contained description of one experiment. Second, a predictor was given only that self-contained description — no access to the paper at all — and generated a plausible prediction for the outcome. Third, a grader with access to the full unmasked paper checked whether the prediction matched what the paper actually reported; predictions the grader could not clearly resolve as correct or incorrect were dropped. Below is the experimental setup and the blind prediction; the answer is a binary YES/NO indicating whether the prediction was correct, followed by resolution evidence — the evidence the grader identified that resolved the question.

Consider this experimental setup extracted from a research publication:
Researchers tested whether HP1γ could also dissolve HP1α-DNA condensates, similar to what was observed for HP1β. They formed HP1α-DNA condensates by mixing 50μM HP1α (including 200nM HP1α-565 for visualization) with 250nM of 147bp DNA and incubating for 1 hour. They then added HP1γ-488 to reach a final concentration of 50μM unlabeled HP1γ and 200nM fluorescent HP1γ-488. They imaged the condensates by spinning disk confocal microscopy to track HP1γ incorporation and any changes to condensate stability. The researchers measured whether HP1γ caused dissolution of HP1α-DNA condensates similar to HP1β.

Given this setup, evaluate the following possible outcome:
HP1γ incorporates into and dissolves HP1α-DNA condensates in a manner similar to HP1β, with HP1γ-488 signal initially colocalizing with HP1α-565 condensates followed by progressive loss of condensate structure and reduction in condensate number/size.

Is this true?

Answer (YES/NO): NO